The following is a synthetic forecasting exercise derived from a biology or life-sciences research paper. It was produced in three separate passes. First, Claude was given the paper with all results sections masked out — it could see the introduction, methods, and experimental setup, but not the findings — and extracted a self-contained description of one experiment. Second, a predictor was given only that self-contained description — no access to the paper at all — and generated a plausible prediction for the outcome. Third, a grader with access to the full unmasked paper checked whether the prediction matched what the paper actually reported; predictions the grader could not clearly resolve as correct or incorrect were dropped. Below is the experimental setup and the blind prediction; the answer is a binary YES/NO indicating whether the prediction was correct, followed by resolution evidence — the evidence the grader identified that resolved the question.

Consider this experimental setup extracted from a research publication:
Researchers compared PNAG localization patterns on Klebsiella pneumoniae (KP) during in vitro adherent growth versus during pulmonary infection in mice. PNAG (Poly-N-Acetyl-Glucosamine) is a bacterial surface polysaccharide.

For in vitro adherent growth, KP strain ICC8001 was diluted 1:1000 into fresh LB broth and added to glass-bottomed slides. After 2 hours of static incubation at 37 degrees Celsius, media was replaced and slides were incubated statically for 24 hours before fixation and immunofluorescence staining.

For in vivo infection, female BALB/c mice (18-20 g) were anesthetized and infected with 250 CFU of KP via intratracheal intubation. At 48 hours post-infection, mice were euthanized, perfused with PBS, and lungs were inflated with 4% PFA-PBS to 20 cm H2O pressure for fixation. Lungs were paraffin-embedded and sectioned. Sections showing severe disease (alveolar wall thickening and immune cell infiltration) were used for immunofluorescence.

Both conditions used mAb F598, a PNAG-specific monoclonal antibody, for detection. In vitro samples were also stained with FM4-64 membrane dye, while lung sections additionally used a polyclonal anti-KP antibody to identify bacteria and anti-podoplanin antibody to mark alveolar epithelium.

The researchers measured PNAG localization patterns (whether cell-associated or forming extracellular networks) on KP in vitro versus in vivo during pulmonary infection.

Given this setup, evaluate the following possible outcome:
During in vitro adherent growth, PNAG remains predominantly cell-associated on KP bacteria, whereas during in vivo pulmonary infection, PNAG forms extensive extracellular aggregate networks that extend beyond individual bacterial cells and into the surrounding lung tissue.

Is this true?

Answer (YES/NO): NO